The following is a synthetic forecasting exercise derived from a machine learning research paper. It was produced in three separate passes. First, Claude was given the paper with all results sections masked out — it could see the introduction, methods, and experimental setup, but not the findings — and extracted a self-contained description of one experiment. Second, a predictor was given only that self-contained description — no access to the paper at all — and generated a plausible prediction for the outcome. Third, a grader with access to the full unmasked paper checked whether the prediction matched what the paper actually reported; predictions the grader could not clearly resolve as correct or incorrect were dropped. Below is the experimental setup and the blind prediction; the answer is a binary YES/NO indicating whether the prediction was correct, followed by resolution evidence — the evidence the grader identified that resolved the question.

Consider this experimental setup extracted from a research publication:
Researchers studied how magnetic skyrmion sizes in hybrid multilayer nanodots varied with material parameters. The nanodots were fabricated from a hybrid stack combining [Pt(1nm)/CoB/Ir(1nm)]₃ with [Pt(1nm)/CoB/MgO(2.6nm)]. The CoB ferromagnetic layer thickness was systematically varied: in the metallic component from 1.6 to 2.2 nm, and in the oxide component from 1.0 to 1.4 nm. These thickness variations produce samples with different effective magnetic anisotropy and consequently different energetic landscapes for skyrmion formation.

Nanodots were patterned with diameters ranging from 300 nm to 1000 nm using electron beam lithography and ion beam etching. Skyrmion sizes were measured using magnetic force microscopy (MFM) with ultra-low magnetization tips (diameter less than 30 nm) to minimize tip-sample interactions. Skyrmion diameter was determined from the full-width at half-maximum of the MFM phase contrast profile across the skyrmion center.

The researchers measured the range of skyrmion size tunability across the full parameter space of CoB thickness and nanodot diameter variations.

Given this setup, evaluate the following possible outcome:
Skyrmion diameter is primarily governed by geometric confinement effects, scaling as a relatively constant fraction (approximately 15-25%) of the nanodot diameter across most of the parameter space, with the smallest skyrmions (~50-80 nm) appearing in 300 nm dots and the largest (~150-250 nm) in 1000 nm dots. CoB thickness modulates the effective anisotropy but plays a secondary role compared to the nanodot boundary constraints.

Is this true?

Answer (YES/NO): NO